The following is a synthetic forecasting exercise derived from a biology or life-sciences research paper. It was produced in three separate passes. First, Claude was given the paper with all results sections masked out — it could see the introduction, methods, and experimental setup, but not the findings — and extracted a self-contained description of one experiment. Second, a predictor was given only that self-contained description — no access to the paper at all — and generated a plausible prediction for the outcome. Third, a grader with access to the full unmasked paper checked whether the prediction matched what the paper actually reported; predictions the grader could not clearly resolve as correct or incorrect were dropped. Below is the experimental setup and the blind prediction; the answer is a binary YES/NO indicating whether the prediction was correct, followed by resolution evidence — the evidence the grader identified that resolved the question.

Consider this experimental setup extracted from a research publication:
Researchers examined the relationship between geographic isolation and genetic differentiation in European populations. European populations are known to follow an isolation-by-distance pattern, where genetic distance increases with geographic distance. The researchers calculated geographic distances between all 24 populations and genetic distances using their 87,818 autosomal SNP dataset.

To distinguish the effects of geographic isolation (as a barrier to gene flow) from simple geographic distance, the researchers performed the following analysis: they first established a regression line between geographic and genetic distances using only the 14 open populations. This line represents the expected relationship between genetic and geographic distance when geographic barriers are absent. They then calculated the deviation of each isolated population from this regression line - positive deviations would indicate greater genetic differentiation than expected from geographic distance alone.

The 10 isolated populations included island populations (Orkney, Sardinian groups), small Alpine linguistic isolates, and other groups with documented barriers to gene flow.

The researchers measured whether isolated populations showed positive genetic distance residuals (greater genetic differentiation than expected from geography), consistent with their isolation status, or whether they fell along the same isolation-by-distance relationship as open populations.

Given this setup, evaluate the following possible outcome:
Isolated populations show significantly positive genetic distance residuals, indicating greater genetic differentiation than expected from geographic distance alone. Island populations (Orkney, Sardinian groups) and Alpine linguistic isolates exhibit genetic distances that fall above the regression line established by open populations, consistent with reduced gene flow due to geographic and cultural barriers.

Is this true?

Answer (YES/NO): NO